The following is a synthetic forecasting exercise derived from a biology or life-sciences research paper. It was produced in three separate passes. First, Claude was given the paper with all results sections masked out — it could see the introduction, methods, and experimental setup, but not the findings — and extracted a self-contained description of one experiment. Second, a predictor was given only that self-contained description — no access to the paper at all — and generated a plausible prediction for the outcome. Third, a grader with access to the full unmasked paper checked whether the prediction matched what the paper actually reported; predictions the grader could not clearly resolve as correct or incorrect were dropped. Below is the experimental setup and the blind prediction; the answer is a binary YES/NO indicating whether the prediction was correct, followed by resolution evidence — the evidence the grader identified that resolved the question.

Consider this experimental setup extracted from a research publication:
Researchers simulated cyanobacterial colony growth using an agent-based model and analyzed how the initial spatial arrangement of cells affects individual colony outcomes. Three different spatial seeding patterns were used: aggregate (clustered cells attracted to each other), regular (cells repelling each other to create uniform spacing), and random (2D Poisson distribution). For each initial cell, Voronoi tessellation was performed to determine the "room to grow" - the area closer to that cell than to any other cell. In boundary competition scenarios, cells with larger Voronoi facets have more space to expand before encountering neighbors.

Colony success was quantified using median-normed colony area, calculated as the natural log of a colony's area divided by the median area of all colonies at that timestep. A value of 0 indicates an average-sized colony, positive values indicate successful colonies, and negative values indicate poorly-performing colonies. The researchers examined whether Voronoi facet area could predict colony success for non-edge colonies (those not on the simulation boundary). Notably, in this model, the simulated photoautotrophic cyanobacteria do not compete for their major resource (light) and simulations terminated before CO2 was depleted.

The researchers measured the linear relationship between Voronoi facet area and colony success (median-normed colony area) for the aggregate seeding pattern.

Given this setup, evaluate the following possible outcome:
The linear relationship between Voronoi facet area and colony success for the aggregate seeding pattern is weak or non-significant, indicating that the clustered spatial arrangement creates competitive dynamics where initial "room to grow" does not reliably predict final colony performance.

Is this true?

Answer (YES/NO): YES